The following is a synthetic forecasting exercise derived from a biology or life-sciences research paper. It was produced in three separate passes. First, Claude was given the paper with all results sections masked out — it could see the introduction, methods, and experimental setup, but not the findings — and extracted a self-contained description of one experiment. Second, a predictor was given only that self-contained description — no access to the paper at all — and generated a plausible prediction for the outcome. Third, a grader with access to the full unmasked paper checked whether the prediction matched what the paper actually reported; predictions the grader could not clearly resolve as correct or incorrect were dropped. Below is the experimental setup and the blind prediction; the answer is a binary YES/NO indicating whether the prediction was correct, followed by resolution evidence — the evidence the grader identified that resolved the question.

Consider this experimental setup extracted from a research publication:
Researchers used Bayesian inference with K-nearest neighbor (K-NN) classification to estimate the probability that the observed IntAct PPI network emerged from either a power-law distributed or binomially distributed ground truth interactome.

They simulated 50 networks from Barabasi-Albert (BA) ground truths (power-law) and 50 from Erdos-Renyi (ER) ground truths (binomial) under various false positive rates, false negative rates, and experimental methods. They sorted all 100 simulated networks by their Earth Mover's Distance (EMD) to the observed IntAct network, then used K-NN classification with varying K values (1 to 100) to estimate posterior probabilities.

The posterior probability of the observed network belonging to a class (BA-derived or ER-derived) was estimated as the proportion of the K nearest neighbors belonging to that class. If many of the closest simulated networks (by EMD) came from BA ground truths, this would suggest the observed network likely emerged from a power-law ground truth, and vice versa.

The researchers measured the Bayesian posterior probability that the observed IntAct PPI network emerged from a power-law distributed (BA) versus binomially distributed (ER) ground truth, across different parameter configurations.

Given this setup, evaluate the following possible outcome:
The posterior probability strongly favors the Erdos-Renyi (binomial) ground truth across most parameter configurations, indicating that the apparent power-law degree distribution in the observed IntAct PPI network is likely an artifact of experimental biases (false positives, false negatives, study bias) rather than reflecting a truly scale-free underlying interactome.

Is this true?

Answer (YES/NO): NO